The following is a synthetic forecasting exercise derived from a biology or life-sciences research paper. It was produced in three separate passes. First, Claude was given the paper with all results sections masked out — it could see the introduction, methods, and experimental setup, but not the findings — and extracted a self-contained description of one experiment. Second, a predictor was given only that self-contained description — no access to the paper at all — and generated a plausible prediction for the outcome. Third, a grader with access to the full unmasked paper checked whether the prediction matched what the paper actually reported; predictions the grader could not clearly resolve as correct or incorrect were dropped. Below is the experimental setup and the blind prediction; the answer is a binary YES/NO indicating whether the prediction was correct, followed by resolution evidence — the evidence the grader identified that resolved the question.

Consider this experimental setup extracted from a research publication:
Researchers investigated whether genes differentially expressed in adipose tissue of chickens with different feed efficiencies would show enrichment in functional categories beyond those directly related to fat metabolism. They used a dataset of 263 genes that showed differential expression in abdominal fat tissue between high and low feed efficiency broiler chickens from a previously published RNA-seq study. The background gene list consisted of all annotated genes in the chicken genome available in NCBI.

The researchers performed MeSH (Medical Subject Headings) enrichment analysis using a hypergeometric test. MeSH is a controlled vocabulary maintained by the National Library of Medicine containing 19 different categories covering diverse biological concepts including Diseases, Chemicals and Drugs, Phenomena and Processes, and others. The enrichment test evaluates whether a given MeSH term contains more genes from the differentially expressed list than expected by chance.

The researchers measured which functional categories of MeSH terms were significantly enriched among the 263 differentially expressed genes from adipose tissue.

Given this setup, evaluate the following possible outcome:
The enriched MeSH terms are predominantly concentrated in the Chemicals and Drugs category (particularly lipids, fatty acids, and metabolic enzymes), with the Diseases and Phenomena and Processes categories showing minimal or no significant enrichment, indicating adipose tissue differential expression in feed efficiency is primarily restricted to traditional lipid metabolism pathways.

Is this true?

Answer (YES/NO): NO